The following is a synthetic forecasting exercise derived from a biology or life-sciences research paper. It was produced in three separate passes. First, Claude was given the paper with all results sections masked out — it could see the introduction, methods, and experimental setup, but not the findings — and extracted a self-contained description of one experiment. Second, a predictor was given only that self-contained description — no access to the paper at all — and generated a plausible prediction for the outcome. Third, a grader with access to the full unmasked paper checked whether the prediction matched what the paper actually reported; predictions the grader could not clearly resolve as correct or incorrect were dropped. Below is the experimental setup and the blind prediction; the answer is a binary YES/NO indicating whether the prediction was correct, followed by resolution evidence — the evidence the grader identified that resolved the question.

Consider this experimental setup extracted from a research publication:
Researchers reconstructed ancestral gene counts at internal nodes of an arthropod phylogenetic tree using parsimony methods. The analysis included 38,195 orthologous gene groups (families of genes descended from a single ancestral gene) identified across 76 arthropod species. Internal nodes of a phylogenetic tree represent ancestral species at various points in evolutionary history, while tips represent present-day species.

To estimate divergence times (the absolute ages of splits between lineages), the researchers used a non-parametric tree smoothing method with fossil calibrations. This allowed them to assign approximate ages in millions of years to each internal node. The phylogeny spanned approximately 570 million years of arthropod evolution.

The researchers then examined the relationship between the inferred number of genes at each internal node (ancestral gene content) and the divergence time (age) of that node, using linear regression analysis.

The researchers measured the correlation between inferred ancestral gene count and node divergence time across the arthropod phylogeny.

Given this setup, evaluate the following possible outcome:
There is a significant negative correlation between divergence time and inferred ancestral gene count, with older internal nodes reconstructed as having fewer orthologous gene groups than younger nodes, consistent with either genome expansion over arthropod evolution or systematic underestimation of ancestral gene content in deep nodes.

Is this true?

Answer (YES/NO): YES